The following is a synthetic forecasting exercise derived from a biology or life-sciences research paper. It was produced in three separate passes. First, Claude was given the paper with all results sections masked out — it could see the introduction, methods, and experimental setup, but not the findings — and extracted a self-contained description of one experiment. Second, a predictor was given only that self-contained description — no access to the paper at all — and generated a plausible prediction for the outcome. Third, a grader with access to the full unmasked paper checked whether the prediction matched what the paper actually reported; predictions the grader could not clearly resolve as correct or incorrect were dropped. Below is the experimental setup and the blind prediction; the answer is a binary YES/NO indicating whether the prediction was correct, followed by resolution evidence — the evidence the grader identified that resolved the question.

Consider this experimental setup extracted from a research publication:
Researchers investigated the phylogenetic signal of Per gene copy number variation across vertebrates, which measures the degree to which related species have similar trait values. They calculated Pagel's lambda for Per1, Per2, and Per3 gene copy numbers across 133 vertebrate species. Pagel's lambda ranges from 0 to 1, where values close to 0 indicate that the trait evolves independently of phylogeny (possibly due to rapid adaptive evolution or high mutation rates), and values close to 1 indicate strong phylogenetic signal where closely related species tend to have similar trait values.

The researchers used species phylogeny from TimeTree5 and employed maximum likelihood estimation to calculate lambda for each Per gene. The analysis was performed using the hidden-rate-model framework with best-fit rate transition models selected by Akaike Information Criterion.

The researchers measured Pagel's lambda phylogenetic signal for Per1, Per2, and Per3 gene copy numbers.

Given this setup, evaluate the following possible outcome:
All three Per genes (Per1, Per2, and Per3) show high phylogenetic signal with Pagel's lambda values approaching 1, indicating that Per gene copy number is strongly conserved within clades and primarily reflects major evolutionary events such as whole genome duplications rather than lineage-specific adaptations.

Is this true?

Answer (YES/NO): YES